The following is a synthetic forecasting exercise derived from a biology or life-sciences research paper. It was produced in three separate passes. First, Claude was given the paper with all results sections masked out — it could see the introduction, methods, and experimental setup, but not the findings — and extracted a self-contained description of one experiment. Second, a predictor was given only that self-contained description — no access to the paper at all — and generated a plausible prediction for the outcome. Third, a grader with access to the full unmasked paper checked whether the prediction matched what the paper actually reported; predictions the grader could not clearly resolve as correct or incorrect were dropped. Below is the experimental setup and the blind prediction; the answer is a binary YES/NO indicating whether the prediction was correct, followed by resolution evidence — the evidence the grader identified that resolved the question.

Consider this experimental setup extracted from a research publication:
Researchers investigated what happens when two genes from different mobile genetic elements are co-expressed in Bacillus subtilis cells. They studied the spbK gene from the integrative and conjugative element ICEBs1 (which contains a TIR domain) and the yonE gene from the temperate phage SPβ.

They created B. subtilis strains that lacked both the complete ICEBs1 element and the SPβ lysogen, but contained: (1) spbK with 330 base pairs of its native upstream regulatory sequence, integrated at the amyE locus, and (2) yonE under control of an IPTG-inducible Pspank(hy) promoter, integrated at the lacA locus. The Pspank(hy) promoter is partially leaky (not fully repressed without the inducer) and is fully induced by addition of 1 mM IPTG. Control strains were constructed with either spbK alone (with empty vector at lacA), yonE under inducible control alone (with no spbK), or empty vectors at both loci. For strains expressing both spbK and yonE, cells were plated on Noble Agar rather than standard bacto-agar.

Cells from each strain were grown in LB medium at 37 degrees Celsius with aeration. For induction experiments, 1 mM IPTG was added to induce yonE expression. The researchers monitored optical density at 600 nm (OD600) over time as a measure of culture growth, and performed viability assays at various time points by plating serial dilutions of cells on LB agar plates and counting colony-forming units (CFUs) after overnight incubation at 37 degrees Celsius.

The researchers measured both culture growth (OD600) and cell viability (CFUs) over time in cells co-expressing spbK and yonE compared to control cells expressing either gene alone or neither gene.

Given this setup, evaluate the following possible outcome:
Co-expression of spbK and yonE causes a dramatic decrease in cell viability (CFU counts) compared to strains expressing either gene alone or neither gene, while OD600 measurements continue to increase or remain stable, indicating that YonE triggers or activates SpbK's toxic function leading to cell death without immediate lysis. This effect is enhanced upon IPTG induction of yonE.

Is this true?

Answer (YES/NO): NO